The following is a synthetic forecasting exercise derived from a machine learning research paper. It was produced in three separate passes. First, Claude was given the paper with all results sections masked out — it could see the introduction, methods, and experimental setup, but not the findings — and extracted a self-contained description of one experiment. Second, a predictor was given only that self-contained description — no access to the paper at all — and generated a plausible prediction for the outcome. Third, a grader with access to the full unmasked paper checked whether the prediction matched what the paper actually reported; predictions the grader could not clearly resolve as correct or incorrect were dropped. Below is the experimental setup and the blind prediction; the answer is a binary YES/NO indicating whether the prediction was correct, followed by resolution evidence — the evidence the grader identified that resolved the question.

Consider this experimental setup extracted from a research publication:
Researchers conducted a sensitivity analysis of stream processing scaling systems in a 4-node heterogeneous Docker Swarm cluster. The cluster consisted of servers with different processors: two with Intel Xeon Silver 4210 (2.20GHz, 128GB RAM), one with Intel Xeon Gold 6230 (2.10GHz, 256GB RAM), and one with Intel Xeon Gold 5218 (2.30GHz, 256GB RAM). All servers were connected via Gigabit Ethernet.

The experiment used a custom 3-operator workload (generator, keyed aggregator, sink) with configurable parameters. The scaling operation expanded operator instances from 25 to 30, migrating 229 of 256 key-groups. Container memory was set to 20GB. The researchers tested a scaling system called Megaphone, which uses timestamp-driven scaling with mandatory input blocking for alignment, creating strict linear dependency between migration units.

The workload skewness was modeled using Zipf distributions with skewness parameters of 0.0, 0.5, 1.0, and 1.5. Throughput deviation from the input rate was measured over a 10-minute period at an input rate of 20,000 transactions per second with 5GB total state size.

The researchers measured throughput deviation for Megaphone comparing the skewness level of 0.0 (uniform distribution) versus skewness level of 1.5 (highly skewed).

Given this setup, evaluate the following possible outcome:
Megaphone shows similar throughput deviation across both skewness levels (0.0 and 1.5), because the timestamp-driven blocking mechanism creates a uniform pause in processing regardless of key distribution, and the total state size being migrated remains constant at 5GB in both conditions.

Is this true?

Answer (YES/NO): NO